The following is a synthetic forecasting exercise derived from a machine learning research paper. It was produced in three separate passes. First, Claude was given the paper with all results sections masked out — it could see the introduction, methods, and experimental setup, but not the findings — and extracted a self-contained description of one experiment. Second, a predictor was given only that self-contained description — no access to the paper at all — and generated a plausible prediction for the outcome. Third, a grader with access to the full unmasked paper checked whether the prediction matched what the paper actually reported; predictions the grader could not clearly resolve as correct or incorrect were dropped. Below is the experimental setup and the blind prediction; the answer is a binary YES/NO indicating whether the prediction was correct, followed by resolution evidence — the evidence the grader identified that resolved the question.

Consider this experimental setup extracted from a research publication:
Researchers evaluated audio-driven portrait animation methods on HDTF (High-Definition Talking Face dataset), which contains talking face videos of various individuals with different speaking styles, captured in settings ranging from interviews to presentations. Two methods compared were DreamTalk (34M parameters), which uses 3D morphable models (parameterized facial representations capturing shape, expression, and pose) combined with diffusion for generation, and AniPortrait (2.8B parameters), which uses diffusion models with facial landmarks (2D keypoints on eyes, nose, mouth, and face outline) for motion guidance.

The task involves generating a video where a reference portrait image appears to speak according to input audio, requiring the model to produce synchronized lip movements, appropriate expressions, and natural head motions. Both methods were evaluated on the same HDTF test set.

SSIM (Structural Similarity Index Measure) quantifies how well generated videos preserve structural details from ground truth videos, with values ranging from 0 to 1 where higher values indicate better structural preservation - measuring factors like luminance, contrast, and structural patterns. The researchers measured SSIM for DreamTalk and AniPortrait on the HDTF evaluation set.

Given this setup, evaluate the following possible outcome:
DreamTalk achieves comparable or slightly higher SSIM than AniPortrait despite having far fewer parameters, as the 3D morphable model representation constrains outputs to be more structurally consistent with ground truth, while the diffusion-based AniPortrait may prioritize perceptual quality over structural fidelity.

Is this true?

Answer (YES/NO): NO